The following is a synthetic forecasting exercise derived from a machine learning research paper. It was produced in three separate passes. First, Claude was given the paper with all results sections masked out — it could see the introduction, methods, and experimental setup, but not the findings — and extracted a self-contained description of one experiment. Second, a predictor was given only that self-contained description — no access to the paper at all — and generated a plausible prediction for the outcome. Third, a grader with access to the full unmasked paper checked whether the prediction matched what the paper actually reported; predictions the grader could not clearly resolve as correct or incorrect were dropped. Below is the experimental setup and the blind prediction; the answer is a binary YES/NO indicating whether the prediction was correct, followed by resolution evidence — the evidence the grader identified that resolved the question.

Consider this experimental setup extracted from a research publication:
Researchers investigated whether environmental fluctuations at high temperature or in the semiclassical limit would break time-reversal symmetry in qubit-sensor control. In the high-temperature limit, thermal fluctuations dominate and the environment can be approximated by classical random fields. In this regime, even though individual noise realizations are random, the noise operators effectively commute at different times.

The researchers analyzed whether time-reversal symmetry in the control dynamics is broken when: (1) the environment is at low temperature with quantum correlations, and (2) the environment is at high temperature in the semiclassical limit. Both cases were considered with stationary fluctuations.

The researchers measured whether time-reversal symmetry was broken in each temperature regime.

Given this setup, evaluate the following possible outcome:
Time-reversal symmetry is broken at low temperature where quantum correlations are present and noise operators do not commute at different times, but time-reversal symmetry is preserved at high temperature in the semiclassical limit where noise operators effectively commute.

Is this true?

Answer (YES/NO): YES